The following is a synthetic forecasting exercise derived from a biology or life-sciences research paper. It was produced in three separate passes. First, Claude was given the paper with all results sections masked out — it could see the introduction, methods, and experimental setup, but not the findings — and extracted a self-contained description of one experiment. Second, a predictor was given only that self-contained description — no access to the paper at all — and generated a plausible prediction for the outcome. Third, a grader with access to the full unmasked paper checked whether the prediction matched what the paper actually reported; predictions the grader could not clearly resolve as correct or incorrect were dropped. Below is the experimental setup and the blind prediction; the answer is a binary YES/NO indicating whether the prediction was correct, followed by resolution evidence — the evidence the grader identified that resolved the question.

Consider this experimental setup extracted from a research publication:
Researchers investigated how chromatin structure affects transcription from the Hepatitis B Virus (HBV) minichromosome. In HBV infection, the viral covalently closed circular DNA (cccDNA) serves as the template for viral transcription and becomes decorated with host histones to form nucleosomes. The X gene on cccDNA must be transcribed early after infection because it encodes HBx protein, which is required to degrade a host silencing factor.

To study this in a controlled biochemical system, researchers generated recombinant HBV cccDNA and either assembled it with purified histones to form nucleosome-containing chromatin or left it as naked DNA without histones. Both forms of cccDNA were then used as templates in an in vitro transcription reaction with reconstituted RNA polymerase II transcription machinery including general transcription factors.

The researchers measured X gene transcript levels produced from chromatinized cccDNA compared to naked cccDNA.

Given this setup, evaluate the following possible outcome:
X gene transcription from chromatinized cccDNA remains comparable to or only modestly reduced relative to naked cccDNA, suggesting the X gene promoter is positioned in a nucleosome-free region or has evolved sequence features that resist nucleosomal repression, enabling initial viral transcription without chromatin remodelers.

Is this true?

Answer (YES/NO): NO